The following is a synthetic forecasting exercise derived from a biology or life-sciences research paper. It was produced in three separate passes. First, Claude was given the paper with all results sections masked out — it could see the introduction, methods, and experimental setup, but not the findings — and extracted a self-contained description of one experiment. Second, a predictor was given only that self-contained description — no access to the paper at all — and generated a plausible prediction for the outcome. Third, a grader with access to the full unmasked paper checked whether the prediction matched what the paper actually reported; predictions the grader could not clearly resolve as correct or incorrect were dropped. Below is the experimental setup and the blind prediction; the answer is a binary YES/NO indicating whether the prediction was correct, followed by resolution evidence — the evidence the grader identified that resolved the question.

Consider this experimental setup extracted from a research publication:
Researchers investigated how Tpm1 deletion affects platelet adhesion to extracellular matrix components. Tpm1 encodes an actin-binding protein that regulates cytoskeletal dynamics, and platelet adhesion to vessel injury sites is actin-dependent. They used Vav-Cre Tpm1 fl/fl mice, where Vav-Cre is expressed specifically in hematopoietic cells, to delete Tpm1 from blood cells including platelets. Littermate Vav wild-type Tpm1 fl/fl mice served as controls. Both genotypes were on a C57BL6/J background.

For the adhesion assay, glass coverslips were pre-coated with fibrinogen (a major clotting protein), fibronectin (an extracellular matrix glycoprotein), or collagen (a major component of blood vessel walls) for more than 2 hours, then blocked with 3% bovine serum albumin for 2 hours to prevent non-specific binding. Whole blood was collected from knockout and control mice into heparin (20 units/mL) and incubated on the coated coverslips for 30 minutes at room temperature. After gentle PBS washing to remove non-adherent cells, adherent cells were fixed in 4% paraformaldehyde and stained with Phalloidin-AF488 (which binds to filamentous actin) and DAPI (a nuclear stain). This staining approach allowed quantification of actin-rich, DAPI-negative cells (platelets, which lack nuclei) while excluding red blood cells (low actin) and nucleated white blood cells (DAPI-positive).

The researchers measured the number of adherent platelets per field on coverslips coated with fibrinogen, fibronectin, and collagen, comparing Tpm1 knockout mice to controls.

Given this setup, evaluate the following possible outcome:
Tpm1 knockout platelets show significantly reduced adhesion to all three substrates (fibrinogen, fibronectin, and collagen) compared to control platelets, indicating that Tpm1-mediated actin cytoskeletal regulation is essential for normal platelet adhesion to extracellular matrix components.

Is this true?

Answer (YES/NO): NO